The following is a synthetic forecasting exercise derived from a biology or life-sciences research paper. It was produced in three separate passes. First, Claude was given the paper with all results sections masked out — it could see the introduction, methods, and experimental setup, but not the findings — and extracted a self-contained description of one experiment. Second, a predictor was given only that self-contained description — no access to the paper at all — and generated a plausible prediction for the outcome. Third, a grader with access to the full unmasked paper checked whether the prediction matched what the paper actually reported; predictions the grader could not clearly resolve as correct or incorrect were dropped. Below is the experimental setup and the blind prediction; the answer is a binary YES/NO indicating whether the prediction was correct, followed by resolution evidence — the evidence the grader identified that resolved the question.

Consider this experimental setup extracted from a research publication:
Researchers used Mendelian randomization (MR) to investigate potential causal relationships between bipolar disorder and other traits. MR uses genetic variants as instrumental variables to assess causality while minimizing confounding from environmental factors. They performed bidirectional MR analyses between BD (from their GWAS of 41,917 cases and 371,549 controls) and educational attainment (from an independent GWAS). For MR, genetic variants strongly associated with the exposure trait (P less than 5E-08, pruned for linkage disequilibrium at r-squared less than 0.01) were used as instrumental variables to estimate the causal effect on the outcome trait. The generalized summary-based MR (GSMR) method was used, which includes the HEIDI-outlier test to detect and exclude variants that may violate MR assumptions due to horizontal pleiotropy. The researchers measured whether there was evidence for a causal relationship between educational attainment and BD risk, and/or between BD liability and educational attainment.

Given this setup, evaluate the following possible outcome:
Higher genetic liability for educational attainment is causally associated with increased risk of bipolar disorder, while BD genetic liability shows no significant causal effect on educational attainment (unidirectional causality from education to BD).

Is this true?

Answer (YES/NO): NO